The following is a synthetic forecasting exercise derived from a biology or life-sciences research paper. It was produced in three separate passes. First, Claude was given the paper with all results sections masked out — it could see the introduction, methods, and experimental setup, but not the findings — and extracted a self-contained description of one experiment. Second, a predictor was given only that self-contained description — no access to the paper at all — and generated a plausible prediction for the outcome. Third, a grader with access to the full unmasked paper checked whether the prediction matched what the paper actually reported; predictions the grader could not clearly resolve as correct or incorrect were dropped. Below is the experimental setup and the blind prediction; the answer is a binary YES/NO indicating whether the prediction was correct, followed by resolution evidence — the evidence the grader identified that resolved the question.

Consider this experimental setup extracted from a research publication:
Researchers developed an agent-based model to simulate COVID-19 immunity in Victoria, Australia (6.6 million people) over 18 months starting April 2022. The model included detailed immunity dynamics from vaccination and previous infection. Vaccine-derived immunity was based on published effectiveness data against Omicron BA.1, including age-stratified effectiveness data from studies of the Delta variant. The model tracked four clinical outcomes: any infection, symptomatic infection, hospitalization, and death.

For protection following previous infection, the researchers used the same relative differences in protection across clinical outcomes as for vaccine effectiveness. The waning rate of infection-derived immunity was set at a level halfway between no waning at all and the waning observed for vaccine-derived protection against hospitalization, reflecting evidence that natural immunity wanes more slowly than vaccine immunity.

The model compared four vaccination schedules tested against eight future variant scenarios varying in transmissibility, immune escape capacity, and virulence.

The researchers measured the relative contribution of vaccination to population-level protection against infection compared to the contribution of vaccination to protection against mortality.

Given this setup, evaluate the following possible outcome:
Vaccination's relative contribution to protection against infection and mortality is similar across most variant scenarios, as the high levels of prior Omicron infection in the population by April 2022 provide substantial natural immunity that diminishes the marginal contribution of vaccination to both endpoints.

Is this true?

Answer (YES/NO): NO